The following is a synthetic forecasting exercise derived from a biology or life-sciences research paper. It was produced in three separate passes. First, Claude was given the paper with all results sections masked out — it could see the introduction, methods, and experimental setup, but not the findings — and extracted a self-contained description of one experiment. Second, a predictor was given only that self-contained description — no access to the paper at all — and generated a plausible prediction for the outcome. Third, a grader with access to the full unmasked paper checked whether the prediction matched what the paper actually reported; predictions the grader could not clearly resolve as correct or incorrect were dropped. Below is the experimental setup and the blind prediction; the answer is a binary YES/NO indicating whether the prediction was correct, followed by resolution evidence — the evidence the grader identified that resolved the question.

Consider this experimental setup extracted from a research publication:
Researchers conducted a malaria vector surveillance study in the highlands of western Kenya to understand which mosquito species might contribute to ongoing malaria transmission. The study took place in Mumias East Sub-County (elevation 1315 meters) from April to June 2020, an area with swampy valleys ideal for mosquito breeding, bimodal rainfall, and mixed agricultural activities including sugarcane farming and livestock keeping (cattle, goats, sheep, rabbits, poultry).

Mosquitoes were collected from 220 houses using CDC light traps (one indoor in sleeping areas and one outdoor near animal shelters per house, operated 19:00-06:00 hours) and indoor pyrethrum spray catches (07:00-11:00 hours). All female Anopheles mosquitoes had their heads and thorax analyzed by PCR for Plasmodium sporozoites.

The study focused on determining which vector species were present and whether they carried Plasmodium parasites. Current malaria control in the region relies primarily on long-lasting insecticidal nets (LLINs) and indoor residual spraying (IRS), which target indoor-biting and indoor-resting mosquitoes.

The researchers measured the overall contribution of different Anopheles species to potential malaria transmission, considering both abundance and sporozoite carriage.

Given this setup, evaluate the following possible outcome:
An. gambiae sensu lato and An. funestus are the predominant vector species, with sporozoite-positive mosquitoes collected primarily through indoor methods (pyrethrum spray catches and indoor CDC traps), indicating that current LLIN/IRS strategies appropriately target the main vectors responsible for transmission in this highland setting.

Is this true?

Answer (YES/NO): NO